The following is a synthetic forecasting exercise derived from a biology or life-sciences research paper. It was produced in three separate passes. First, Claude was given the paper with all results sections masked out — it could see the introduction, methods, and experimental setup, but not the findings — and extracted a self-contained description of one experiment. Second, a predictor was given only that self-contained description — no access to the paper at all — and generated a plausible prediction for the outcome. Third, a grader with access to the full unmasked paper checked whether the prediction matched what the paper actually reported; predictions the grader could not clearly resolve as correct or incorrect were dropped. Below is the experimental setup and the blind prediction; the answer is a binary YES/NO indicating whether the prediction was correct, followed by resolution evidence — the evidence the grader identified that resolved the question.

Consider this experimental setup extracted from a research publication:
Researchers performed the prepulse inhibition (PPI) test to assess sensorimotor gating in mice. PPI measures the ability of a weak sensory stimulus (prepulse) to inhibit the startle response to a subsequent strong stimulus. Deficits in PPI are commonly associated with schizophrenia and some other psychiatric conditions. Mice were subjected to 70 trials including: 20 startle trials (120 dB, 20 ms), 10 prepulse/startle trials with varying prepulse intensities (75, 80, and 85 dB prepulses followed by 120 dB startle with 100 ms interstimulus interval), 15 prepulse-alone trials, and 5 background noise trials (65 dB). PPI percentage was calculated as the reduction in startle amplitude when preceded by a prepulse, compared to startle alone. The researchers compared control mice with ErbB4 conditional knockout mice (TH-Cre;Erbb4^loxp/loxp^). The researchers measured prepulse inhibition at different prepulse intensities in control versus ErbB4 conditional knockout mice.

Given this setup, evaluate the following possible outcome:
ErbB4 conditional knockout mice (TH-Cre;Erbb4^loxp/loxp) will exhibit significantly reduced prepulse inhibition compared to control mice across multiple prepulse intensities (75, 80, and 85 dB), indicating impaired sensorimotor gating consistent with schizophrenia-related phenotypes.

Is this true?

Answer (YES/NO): NO